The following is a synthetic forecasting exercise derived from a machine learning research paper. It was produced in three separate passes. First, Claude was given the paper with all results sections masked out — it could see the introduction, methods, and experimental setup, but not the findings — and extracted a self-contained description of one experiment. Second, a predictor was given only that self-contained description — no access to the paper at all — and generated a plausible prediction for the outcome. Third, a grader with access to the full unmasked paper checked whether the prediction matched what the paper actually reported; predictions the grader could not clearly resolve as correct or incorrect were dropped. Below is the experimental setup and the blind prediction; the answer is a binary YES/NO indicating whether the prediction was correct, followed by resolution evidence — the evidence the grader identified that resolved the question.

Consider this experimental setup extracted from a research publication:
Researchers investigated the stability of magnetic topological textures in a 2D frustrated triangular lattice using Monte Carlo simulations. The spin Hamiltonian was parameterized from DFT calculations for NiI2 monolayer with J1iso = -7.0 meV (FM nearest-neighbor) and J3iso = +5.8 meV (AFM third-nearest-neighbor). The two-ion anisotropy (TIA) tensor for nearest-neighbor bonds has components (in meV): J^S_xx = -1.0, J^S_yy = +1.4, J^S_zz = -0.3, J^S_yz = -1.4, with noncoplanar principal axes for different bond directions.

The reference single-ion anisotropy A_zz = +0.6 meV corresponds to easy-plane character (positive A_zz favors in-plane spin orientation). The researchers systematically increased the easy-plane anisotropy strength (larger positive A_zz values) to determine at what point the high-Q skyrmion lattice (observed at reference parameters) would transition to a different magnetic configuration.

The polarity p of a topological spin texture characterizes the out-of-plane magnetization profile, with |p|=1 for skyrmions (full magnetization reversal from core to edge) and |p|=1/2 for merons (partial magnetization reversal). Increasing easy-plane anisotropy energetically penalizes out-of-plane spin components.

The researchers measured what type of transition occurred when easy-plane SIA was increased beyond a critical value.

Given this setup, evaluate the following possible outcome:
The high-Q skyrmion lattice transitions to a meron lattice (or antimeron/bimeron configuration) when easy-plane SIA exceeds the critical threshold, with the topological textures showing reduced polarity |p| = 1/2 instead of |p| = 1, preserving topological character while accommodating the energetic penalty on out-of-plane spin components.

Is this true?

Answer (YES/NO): NO